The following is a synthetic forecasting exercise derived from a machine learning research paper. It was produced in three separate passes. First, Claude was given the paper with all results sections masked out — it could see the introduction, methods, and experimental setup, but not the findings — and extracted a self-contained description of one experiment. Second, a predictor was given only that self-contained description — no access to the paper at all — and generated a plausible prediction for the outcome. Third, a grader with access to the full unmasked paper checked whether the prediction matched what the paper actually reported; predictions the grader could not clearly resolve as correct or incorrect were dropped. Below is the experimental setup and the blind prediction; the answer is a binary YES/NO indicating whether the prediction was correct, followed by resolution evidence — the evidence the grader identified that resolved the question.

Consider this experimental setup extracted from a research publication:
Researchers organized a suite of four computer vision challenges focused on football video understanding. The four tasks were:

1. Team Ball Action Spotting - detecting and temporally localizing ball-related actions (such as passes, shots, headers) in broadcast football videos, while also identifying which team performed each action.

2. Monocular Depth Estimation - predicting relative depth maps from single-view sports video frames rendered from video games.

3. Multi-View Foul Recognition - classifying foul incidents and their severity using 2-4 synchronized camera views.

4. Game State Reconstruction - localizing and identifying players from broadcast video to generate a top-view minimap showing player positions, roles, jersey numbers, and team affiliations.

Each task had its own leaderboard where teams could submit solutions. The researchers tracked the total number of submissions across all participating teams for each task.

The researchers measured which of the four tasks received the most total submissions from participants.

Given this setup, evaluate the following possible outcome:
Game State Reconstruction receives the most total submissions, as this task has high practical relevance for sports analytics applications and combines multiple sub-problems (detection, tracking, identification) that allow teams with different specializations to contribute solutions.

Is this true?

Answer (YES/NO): NO